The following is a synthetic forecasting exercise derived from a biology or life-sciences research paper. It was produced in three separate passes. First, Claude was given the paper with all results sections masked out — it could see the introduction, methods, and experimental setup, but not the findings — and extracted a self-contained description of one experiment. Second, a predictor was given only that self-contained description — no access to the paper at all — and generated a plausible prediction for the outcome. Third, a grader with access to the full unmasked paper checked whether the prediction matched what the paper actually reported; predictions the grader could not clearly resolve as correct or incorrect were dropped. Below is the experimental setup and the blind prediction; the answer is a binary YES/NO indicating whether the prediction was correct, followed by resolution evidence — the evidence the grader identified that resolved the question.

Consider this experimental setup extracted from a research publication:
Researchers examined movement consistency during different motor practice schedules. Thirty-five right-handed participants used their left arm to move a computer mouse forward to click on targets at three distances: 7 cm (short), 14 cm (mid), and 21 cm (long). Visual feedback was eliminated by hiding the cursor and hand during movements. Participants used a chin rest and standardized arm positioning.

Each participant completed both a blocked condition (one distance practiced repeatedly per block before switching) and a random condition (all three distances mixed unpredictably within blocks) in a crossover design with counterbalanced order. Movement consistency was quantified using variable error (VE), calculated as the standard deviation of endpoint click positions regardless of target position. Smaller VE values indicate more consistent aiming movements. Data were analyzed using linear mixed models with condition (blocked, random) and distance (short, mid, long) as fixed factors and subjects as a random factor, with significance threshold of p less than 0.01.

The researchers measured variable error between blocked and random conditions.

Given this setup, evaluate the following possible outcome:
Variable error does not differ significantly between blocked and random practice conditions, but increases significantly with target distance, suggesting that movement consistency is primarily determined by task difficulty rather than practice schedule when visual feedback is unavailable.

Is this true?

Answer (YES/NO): NO